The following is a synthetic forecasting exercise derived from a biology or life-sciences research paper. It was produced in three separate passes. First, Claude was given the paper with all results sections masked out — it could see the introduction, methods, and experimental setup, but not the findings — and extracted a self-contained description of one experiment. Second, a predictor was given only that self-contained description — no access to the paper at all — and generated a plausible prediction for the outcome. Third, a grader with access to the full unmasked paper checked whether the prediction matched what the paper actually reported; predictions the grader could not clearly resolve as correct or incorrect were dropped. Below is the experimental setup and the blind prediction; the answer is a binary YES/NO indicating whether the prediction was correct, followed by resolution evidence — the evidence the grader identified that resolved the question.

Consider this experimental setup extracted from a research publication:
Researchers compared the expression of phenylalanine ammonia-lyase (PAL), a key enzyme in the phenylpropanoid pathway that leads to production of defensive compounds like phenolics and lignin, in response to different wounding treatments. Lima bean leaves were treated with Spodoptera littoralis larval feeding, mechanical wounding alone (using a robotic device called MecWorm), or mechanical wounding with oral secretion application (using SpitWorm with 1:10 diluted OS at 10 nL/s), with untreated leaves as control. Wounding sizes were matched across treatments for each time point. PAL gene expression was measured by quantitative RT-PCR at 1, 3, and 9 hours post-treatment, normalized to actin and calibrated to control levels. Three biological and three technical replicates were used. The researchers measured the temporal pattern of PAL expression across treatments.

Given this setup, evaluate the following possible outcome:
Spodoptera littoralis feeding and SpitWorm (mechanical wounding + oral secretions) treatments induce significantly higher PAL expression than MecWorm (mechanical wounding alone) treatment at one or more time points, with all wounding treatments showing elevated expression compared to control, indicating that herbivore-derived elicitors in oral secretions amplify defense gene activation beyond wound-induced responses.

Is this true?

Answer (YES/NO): YES